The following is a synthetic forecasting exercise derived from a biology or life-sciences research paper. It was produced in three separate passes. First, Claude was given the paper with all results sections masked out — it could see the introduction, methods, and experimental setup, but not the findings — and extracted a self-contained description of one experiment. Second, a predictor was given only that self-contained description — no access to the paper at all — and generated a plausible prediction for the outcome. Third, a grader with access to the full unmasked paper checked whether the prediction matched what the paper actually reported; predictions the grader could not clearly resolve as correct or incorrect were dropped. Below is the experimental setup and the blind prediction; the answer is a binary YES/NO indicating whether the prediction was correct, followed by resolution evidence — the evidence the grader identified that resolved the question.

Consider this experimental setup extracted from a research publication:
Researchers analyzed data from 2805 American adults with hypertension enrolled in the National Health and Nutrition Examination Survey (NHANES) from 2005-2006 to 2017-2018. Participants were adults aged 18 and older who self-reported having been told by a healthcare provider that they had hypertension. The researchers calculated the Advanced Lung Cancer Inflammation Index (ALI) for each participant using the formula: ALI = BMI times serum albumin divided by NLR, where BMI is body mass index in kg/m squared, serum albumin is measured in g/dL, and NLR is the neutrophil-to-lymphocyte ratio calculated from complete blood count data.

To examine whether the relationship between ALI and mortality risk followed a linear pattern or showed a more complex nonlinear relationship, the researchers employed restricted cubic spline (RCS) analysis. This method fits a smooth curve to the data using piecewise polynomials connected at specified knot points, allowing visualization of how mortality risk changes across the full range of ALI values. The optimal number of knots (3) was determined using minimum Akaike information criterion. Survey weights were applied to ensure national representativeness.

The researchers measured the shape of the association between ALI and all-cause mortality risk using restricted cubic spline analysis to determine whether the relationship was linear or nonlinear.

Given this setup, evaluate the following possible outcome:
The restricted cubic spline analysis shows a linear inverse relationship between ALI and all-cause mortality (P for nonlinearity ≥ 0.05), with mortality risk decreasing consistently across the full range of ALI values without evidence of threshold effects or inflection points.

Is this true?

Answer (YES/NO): NO